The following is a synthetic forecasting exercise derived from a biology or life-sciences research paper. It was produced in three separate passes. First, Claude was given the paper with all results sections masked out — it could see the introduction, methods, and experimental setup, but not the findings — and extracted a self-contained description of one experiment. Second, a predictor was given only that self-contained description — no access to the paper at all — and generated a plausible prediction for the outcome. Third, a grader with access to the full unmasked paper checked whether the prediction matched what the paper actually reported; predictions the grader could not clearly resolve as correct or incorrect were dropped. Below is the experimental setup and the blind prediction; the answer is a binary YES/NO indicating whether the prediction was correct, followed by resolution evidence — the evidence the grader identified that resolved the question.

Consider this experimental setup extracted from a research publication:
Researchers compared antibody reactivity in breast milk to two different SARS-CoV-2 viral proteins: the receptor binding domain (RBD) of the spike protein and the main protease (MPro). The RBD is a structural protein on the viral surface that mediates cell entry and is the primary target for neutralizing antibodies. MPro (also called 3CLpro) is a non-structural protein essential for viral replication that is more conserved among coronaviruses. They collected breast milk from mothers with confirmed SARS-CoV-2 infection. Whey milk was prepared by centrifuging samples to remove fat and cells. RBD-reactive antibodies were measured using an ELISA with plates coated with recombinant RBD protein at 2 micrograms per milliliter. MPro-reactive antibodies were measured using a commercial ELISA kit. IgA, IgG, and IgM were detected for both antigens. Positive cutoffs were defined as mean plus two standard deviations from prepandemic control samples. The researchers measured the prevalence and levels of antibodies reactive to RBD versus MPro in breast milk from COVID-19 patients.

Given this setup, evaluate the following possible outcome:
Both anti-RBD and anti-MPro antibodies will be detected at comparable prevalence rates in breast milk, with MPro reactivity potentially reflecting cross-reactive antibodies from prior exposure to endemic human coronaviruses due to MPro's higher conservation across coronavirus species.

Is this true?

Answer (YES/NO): NO